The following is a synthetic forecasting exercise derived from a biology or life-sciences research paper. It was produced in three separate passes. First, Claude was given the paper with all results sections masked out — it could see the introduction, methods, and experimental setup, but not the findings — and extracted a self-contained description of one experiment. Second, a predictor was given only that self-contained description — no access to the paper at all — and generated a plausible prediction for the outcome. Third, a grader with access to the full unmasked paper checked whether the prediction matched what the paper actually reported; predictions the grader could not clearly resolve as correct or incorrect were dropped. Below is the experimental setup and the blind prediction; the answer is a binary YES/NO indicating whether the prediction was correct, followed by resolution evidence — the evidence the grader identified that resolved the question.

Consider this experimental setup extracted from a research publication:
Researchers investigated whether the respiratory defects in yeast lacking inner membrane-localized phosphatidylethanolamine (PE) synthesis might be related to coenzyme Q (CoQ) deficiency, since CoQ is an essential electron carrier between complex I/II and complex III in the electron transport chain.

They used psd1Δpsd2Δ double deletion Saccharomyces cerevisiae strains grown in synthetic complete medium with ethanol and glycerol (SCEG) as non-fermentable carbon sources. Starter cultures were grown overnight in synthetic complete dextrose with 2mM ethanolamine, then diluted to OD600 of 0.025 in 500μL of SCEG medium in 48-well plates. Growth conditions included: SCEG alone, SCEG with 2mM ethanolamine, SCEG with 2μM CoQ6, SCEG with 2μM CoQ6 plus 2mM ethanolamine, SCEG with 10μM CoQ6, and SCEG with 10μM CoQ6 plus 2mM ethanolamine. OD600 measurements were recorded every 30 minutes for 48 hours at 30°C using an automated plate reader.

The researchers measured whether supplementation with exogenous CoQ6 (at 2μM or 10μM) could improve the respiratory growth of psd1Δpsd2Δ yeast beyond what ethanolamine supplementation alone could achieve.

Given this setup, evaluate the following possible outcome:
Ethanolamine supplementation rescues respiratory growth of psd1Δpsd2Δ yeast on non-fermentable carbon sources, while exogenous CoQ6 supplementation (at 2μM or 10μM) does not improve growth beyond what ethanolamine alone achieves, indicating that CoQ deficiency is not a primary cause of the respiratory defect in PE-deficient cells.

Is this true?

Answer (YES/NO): YES